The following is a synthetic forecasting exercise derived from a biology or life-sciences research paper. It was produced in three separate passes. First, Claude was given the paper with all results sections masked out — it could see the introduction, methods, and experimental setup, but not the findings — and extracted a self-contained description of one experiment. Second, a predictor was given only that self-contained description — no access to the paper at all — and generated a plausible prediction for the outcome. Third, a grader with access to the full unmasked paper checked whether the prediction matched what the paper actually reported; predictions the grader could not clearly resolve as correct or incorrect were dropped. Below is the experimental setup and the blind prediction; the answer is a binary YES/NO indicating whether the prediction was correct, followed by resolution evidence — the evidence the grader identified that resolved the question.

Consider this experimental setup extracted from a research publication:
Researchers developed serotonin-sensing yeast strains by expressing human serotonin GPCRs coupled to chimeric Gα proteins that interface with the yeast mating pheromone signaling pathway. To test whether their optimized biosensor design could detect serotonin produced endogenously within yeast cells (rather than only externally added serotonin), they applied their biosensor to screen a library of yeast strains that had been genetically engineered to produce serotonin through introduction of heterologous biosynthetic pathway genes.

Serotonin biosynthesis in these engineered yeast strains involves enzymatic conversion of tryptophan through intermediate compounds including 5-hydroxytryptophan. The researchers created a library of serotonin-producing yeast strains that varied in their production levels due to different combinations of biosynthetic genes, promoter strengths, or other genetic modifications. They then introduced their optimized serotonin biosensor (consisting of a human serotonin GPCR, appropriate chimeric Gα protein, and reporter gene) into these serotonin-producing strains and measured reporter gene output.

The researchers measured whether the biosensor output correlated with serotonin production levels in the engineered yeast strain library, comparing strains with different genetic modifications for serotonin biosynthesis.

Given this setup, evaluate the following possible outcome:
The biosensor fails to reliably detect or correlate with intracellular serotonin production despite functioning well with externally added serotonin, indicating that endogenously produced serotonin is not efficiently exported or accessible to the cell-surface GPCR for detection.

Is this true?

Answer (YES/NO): NO